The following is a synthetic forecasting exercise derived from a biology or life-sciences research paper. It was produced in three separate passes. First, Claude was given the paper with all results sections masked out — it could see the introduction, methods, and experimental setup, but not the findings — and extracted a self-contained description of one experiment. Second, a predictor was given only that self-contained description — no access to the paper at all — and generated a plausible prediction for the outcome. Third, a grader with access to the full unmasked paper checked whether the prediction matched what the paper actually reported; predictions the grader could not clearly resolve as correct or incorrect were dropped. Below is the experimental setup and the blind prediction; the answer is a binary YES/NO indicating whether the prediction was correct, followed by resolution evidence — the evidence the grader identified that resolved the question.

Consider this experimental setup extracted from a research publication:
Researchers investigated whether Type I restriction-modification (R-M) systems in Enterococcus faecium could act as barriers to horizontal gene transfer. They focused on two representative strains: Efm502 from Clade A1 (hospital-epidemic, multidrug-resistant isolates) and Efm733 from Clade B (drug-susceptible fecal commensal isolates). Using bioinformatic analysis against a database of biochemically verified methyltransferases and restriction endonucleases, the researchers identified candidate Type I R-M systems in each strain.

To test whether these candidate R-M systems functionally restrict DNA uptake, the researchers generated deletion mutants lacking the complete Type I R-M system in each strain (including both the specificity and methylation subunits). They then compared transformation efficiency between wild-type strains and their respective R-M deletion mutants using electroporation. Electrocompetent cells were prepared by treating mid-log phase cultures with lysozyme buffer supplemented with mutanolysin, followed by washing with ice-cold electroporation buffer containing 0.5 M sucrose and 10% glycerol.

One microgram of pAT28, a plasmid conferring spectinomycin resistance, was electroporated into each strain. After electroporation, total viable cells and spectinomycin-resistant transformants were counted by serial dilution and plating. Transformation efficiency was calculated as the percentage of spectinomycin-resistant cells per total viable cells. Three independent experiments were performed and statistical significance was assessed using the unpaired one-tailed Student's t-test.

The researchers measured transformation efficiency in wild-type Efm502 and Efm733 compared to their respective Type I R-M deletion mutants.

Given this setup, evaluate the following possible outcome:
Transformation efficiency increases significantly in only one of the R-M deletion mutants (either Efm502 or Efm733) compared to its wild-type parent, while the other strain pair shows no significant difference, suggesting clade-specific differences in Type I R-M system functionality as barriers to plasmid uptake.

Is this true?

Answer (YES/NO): NO